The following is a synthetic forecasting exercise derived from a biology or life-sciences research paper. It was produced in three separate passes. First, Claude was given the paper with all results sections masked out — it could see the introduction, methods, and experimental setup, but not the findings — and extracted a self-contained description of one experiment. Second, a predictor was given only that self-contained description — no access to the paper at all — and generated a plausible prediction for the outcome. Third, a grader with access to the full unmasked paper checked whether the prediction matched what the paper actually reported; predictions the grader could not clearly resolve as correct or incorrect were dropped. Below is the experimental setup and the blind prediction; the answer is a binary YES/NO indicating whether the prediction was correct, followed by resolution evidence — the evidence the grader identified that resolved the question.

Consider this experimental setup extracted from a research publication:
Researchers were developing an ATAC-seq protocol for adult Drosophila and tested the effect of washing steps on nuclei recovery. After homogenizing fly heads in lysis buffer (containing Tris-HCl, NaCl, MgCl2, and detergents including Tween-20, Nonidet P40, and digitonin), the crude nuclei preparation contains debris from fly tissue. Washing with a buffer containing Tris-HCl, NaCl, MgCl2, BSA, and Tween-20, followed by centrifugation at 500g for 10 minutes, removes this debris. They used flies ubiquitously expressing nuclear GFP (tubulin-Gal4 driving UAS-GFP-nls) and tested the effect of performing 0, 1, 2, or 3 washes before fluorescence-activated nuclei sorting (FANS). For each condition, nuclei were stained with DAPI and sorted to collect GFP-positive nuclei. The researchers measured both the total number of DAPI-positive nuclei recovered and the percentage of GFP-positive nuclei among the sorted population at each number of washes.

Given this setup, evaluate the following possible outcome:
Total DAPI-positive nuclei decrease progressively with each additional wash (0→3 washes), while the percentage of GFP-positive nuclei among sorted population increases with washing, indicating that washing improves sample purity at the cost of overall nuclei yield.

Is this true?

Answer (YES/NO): NO